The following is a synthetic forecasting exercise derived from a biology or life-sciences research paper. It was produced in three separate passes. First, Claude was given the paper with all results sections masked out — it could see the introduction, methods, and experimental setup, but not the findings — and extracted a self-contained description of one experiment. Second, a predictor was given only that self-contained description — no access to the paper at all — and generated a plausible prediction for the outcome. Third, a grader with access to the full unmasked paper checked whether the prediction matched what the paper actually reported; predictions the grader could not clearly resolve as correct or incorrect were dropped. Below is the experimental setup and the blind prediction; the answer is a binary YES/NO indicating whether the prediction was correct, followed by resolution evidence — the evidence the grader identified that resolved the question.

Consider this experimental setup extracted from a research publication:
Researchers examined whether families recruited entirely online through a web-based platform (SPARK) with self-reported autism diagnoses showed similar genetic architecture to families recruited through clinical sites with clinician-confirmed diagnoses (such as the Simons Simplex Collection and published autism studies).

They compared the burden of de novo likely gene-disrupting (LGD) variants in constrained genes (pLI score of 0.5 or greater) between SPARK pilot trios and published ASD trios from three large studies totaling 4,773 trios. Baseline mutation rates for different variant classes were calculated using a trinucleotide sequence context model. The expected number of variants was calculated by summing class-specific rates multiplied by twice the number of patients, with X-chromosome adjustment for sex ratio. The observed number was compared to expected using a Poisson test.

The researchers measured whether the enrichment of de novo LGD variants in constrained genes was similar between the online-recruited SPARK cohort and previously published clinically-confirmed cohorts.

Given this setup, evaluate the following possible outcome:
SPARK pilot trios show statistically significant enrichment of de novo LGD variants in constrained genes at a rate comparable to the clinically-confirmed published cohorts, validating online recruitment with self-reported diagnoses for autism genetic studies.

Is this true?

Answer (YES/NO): YES